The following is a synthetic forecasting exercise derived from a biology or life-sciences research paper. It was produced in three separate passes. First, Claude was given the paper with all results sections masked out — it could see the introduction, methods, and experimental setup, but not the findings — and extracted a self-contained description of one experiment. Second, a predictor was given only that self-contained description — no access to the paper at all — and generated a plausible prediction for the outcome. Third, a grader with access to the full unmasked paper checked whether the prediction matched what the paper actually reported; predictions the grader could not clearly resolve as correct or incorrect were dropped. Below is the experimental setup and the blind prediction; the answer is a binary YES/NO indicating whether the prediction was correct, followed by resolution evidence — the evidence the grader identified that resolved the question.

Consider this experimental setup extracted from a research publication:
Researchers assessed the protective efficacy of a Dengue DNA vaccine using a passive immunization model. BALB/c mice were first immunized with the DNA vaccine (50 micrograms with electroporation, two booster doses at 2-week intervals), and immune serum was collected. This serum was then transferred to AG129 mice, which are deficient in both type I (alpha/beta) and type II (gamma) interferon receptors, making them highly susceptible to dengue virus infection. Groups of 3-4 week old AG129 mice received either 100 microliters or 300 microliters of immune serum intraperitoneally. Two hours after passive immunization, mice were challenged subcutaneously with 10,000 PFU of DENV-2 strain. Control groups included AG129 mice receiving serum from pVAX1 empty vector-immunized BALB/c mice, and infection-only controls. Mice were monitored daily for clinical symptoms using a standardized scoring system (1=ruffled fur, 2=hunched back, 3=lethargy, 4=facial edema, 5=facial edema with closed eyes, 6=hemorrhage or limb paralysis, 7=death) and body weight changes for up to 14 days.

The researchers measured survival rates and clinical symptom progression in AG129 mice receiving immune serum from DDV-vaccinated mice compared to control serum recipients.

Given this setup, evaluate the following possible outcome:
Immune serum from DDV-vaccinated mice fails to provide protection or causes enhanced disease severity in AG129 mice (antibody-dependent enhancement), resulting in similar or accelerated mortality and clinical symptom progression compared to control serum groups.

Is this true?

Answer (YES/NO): NO